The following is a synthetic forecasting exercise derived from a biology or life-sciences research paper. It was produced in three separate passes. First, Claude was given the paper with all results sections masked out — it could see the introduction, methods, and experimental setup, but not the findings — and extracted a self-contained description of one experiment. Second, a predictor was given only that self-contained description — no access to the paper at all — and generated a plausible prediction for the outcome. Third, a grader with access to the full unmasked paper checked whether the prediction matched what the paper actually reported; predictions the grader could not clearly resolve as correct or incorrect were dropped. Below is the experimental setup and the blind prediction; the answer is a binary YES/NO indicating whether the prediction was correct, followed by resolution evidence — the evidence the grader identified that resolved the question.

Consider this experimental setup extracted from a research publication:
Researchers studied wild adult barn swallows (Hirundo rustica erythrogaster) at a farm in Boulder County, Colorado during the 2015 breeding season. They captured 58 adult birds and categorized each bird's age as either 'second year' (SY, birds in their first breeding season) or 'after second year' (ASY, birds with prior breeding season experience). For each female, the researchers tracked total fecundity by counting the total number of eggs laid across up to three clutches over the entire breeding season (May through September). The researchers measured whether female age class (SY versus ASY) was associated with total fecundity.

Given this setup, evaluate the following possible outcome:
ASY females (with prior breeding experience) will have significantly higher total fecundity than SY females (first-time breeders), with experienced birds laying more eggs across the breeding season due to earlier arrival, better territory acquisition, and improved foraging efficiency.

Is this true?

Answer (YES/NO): YES